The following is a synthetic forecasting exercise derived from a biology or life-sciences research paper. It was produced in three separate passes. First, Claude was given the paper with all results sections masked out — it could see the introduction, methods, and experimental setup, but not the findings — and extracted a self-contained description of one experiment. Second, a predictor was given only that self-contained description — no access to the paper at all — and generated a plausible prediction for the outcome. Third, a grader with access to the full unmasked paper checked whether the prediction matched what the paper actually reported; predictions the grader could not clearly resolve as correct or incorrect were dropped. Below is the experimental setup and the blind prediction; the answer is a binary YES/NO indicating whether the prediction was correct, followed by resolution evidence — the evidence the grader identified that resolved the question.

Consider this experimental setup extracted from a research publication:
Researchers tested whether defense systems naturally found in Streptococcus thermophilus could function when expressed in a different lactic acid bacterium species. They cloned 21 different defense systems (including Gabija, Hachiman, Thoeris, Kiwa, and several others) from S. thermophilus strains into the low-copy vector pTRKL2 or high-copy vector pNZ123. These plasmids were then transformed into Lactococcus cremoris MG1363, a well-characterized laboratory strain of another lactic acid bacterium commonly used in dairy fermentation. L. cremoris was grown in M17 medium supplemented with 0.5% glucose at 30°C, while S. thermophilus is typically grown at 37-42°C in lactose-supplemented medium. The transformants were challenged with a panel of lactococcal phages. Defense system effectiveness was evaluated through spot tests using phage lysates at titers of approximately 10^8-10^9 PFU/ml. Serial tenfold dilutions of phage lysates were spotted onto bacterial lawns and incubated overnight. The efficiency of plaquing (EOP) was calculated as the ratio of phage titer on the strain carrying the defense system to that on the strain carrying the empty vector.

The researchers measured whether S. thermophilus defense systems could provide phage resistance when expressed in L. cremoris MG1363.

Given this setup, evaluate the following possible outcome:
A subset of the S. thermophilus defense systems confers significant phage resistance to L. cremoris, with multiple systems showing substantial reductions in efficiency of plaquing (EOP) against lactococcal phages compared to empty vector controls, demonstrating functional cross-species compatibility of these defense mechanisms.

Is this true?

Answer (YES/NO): YES